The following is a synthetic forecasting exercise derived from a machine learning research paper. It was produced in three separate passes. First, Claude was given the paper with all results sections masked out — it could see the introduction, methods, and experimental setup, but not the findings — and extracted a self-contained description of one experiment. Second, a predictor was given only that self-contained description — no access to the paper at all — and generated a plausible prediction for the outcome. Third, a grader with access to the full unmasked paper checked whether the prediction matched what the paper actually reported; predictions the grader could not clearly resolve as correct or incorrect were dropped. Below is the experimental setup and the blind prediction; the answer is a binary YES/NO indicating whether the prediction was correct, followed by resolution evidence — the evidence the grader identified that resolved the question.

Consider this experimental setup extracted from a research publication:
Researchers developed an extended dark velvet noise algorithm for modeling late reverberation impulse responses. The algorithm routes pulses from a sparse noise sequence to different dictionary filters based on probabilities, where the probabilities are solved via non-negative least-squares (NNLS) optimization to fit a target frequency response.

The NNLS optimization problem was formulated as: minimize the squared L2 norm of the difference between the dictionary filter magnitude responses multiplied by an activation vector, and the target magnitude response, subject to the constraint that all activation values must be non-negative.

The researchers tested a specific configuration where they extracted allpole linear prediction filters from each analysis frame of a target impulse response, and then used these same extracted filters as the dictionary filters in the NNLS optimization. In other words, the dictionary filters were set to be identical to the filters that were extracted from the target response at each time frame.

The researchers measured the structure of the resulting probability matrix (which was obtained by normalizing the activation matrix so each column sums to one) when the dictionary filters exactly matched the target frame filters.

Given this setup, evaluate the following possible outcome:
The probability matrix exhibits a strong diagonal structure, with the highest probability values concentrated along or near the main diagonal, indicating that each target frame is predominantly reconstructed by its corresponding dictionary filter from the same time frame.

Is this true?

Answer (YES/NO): YES